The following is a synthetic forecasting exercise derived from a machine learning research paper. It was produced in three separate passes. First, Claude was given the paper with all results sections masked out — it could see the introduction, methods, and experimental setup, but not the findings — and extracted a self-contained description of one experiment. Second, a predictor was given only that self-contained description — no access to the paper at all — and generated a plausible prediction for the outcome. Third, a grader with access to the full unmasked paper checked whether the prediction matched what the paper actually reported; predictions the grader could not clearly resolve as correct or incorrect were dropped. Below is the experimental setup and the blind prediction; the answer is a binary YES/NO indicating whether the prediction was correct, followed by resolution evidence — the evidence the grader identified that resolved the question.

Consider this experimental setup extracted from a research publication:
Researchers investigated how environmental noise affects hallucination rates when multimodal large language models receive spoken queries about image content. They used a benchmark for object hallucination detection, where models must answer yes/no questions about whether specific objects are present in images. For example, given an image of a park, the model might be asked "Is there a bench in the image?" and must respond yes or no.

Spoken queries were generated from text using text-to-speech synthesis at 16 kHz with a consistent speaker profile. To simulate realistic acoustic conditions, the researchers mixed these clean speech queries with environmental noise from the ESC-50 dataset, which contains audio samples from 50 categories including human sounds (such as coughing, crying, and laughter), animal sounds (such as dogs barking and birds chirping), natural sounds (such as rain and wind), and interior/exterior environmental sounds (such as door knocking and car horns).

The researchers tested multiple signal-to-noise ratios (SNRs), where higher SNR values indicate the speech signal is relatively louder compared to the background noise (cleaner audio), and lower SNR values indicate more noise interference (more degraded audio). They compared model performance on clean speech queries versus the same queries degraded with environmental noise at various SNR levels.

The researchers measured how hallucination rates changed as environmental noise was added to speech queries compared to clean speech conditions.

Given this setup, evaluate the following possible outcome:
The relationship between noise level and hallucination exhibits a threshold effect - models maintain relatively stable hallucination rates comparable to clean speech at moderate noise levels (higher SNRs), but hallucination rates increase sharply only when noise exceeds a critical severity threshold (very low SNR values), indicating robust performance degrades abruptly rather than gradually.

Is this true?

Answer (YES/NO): NO